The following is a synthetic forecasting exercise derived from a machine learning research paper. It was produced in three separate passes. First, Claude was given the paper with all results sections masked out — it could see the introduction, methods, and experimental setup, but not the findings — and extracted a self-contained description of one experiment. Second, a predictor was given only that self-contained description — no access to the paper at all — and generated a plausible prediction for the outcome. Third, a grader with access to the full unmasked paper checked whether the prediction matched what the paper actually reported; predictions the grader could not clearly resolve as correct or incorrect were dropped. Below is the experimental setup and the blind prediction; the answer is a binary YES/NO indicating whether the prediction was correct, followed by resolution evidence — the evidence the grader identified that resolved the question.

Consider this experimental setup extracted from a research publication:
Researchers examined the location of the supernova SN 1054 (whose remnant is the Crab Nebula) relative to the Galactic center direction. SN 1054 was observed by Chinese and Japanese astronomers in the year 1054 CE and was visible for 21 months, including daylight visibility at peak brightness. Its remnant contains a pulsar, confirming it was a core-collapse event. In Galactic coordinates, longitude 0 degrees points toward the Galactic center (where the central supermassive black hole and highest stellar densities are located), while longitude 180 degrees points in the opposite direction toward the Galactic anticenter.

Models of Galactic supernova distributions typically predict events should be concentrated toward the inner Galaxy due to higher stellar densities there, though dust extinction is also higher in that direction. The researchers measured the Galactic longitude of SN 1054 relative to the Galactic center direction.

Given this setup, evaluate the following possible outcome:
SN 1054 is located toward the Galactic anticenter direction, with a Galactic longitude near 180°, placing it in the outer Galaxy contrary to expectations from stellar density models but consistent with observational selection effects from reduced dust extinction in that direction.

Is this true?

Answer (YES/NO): YES